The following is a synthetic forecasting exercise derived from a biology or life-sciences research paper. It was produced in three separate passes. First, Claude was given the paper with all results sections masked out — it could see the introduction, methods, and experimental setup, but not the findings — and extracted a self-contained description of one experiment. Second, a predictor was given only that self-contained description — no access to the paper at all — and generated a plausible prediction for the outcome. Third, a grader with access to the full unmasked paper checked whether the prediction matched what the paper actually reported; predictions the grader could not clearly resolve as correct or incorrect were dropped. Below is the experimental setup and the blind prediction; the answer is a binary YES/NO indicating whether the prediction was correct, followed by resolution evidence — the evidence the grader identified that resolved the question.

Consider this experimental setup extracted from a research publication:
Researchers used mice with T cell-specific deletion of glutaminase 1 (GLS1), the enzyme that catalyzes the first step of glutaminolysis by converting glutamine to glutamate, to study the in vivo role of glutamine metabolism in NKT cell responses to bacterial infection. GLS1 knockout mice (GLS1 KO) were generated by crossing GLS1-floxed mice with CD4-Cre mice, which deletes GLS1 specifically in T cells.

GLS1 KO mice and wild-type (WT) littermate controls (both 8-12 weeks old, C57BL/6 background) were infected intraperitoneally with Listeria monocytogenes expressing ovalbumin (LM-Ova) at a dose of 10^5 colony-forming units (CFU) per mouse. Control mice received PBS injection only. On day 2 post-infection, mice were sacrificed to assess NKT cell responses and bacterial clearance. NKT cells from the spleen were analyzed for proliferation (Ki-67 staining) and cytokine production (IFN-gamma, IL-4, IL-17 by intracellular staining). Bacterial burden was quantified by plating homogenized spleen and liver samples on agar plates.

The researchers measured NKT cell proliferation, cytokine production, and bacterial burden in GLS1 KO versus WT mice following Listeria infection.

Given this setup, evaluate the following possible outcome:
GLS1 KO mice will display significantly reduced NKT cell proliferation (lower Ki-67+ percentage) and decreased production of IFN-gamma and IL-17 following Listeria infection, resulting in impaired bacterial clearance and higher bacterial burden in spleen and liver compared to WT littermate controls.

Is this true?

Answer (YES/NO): NO